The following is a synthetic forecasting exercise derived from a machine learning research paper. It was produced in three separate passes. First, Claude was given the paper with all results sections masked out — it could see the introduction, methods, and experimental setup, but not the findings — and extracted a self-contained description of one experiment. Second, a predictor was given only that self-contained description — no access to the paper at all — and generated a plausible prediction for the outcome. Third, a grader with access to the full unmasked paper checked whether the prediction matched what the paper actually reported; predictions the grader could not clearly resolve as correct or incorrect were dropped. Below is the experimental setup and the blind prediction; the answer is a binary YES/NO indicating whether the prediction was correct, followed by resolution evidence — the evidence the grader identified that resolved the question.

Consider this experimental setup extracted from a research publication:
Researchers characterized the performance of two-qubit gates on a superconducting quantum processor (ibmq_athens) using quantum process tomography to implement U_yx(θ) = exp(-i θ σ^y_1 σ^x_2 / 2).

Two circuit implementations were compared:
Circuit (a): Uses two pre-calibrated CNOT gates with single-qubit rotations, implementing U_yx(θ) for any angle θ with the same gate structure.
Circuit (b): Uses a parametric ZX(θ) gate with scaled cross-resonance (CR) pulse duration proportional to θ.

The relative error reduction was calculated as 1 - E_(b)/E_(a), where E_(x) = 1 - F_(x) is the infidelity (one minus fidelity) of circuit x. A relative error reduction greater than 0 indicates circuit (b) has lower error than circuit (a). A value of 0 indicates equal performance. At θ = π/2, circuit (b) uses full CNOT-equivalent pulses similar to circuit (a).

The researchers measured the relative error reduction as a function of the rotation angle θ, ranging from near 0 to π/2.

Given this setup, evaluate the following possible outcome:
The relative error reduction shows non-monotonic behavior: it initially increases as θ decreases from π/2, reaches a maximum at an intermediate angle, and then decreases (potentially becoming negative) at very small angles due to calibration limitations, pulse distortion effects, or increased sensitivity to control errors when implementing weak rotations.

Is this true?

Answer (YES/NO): NO